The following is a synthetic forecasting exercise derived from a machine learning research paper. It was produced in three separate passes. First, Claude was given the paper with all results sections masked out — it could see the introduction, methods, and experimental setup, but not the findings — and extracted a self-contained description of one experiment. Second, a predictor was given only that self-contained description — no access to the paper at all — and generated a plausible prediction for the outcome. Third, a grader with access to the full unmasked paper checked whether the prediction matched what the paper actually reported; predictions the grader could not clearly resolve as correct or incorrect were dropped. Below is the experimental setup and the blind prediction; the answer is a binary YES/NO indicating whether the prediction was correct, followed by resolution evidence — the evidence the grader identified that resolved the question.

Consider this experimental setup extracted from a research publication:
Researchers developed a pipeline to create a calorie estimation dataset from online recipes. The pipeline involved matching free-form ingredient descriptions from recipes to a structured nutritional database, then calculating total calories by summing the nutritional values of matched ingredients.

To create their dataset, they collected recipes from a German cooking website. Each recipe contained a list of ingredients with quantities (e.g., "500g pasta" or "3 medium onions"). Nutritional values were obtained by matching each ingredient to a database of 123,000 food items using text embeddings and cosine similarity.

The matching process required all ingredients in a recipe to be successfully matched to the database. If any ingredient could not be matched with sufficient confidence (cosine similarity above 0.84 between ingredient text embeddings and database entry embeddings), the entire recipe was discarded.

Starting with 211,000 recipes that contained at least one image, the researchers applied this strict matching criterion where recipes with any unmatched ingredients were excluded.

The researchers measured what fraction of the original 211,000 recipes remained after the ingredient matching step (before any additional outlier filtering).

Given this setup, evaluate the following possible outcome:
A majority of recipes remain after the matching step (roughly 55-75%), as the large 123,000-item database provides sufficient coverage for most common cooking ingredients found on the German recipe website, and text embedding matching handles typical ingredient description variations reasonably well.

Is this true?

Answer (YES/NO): NO